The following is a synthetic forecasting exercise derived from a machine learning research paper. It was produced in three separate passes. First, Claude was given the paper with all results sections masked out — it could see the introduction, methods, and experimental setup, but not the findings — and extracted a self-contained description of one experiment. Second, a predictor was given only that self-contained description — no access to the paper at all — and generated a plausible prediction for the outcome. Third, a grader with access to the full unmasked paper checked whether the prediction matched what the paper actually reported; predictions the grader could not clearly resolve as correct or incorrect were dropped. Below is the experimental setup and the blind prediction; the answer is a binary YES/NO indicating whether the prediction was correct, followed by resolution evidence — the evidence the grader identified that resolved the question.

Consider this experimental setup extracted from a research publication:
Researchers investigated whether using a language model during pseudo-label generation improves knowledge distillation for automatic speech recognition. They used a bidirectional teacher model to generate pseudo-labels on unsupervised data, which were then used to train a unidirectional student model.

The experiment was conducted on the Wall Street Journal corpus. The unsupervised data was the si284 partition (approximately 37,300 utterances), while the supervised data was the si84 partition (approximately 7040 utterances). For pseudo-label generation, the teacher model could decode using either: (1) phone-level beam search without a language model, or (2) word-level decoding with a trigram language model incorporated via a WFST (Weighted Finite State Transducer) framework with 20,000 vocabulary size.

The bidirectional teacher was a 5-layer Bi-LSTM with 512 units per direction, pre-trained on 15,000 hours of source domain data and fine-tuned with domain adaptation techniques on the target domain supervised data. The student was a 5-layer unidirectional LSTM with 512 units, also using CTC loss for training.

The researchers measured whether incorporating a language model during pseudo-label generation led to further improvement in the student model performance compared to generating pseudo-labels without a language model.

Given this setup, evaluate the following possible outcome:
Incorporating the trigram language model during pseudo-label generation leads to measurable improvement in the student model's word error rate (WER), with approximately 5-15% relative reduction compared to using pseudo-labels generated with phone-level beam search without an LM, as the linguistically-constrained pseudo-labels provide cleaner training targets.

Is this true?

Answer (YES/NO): NO